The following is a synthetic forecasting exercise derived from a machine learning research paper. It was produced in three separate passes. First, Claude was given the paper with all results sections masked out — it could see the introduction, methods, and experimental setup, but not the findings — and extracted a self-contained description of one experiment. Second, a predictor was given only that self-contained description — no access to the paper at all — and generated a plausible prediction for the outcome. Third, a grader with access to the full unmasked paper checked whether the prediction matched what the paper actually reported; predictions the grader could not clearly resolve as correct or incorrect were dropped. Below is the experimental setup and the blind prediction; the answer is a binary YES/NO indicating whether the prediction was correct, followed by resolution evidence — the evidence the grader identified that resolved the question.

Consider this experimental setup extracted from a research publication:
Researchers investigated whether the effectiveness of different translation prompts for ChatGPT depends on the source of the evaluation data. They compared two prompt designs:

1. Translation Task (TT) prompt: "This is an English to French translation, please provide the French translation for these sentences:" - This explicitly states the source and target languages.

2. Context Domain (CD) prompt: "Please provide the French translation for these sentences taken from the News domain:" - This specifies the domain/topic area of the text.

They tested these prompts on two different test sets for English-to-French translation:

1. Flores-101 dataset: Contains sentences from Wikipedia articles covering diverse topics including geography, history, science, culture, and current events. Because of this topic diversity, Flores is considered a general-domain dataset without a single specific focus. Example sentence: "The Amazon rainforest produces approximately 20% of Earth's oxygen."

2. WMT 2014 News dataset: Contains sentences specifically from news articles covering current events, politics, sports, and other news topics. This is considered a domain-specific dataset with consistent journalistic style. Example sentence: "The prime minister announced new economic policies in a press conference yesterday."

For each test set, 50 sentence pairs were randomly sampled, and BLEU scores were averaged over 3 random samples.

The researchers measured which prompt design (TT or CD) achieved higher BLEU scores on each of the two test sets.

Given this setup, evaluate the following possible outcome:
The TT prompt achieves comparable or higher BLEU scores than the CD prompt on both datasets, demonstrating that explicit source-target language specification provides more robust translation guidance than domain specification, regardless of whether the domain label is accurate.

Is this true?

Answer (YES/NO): NO